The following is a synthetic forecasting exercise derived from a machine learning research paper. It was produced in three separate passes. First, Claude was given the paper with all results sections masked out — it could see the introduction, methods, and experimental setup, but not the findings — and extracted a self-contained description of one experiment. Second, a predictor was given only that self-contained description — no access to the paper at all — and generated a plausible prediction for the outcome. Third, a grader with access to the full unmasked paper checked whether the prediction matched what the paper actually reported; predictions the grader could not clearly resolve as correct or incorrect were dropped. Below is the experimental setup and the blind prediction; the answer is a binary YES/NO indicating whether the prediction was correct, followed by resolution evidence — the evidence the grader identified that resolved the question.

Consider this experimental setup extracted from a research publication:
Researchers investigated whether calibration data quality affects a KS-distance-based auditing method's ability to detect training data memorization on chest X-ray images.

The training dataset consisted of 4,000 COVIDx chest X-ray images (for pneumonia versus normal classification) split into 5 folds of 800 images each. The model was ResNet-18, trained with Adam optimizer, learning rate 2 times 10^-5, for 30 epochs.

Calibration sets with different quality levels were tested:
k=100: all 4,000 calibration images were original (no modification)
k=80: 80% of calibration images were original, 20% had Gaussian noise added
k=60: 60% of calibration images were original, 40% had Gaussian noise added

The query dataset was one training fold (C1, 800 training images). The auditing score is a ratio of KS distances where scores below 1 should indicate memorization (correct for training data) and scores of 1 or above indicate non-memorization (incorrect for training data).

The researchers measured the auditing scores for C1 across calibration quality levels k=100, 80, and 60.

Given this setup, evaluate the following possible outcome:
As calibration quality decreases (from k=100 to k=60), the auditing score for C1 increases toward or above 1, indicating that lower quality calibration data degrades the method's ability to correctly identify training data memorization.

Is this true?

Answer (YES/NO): NO